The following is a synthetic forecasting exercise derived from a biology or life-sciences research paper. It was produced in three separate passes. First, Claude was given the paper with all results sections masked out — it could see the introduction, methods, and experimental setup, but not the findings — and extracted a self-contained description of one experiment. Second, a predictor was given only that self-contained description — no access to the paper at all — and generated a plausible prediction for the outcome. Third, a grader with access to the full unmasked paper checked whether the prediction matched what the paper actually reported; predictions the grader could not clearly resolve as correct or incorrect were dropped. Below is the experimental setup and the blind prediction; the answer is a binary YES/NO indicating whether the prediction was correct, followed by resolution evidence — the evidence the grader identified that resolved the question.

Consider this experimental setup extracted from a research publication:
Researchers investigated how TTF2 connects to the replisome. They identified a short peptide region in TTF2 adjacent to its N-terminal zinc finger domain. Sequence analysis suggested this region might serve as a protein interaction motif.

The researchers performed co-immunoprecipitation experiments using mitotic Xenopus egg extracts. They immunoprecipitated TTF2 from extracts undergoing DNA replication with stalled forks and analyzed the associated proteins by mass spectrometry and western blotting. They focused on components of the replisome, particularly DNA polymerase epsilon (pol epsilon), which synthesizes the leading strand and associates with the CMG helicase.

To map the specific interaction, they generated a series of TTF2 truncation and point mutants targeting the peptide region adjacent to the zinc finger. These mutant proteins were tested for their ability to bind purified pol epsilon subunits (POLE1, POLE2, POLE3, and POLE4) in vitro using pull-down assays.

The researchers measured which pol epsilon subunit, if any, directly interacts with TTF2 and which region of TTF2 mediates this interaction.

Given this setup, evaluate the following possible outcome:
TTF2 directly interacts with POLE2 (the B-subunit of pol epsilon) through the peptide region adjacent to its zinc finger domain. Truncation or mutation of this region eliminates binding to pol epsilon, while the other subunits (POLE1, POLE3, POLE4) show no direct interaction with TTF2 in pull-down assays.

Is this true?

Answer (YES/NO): YES